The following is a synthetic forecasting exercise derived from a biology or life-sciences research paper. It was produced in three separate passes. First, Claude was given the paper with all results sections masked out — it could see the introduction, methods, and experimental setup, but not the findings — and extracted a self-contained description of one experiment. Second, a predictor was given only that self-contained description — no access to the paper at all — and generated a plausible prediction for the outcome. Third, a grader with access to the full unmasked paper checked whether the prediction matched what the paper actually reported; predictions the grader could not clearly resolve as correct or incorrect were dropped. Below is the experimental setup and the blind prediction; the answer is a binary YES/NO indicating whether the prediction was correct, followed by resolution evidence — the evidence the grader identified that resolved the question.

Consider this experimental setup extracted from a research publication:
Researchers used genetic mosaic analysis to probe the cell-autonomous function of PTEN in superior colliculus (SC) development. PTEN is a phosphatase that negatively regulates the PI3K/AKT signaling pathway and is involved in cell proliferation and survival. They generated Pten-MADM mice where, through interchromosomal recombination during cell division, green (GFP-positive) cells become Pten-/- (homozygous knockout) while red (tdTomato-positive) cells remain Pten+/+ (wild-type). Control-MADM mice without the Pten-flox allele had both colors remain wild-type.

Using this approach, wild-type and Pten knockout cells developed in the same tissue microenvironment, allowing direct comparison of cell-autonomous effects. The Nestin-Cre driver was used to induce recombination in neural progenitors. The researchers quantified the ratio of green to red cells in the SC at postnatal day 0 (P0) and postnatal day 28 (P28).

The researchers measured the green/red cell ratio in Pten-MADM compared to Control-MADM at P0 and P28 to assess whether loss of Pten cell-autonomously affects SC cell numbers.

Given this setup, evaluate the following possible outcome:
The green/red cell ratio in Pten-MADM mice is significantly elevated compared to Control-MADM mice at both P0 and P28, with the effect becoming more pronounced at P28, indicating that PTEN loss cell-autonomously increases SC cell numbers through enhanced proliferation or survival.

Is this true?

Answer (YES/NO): NO